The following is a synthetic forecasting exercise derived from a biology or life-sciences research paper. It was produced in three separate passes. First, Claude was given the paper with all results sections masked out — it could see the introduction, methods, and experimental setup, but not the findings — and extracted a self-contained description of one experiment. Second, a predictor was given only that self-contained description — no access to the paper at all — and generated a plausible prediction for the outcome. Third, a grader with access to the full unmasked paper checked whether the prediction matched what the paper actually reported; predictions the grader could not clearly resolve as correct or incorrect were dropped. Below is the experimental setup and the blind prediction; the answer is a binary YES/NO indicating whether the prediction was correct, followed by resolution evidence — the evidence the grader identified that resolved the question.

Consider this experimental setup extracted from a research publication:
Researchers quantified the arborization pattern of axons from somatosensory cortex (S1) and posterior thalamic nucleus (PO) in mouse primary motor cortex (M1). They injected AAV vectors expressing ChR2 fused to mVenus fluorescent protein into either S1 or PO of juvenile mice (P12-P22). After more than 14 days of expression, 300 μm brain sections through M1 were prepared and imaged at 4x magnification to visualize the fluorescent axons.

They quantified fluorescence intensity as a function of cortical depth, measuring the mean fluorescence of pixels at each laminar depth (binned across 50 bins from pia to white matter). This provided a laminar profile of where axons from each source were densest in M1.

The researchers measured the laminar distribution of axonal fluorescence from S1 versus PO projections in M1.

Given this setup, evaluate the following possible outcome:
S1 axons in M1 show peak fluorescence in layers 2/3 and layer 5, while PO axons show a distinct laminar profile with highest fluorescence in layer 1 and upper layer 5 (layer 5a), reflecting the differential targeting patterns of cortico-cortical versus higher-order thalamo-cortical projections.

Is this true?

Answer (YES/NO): NO